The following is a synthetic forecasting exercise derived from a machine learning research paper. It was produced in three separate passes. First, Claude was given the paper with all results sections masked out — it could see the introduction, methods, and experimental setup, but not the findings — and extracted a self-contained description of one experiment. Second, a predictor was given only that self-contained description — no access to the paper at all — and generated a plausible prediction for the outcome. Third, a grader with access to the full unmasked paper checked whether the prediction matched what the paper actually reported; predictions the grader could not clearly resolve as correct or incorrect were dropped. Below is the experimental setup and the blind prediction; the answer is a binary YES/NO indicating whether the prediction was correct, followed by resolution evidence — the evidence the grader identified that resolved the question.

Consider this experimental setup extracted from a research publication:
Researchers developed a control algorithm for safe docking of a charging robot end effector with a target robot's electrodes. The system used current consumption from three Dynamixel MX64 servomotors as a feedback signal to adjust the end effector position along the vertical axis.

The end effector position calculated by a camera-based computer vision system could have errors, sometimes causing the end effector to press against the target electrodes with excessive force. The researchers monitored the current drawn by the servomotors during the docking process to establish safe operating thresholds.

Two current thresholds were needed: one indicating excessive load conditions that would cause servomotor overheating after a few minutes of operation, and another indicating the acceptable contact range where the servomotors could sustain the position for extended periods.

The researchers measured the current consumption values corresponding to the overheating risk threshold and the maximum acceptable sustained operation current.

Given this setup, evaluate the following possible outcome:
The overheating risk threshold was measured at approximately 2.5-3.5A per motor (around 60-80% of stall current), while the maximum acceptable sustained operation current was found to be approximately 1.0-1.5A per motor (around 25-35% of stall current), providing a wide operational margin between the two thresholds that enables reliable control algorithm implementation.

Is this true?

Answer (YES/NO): NO